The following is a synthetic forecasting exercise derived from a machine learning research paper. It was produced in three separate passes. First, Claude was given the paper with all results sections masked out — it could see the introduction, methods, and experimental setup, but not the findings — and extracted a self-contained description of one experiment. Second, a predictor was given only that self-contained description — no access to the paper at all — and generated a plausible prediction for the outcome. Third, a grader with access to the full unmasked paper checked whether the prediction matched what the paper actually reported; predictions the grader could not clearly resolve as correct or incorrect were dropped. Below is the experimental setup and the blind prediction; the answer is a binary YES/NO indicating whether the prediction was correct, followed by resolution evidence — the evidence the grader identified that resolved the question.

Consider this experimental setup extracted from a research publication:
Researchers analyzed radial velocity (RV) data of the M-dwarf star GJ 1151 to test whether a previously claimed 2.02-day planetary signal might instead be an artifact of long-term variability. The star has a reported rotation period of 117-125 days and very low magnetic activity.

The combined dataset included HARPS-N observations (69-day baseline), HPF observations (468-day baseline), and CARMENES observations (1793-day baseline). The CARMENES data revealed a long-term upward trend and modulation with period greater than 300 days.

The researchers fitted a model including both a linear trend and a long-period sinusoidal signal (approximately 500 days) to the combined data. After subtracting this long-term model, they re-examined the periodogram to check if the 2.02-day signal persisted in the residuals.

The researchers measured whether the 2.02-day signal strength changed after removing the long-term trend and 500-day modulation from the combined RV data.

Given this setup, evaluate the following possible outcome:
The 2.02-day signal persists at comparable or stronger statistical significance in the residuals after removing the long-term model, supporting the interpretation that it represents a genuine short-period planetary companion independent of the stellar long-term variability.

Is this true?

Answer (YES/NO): NO